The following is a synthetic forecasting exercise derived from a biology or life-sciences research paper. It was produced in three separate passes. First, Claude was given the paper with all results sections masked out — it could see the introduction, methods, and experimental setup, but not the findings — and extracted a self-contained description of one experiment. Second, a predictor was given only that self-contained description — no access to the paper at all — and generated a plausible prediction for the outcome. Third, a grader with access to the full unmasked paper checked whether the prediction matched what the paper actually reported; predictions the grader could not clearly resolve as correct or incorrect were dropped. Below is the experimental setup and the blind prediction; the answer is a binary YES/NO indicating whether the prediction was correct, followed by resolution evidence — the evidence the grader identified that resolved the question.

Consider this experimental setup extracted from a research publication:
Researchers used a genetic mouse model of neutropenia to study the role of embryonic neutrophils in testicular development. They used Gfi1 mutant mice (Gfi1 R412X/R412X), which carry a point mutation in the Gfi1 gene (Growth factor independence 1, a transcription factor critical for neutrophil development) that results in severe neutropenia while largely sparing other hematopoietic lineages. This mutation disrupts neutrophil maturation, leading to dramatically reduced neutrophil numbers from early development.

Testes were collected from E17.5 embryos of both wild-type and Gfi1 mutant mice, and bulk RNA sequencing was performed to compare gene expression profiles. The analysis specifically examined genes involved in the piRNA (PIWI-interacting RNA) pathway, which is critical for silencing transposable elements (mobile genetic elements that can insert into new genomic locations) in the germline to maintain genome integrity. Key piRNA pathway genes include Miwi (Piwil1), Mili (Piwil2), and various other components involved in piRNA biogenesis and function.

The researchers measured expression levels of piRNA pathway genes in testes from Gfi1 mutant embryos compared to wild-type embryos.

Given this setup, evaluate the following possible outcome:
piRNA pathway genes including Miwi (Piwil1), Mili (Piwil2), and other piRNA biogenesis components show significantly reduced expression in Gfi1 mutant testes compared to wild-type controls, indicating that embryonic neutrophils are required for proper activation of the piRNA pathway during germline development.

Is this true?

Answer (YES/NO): NO